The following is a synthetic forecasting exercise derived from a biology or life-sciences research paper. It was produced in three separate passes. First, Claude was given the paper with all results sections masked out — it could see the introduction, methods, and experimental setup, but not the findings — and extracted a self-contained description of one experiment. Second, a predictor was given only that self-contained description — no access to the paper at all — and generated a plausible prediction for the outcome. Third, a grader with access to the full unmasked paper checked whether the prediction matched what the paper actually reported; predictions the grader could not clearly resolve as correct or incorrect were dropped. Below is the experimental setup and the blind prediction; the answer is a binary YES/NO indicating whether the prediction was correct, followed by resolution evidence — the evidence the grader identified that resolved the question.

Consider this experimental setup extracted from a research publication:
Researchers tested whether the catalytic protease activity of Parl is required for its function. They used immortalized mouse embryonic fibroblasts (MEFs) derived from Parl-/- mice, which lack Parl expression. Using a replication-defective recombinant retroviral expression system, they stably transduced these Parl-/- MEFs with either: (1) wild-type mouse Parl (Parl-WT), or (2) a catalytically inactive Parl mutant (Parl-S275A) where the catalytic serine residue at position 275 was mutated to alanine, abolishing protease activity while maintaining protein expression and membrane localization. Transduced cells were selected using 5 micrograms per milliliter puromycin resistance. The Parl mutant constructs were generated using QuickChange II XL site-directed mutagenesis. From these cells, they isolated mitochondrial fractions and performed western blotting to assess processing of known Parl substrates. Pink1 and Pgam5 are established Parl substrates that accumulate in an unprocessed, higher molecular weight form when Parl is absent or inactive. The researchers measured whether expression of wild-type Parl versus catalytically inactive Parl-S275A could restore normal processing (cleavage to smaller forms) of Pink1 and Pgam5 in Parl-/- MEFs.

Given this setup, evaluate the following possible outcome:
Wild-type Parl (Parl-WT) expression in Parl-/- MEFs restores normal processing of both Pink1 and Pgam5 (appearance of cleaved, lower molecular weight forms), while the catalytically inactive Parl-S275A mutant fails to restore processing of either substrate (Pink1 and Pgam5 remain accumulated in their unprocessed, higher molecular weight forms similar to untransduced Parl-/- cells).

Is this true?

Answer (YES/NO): YES